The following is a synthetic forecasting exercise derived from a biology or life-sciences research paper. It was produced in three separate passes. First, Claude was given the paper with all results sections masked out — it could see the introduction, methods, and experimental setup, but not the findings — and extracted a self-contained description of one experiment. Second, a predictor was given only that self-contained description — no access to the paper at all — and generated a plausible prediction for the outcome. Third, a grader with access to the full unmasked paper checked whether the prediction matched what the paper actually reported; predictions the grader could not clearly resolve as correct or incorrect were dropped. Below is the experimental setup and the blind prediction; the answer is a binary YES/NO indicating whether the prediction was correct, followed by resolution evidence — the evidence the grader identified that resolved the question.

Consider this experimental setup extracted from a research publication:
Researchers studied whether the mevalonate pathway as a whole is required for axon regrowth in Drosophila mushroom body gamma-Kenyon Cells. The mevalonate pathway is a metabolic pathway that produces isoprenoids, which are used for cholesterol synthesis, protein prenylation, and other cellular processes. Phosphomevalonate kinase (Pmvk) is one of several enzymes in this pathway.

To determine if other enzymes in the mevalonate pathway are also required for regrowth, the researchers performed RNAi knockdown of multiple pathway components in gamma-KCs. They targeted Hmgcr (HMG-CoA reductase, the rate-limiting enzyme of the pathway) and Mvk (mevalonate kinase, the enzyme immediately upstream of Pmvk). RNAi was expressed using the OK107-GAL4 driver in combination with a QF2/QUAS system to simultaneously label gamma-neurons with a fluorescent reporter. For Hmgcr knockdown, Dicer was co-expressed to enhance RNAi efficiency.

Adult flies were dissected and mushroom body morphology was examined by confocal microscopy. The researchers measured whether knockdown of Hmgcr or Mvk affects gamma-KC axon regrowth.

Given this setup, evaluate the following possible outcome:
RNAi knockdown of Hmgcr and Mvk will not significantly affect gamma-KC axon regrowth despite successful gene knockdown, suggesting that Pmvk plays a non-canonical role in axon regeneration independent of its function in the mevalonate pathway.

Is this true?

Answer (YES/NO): NO